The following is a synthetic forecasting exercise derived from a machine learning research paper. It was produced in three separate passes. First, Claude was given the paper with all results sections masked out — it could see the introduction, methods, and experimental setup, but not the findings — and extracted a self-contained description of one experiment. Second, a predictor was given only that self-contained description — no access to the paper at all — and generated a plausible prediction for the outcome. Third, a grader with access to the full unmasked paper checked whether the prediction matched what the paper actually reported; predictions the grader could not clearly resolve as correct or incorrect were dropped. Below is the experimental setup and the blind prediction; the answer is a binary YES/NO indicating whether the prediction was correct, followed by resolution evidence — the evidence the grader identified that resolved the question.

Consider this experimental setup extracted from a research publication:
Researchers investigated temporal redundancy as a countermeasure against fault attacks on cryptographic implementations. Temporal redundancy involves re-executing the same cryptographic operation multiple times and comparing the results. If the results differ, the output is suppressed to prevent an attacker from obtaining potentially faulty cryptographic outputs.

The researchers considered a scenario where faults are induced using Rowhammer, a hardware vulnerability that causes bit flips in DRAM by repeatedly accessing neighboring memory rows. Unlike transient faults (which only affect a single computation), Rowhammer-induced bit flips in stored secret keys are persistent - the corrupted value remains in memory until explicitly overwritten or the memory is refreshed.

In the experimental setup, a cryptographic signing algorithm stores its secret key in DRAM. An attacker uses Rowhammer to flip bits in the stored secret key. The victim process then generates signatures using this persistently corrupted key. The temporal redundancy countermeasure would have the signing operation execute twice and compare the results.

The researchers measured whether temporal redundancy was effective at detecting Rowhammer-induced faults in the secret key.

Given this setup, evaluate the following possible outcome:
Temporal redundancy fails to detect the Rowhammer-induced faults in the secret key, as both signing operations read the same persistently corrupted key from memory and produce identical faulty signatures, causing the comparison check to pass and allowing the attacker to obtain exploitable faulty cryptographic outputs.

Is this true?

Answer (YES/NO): YES